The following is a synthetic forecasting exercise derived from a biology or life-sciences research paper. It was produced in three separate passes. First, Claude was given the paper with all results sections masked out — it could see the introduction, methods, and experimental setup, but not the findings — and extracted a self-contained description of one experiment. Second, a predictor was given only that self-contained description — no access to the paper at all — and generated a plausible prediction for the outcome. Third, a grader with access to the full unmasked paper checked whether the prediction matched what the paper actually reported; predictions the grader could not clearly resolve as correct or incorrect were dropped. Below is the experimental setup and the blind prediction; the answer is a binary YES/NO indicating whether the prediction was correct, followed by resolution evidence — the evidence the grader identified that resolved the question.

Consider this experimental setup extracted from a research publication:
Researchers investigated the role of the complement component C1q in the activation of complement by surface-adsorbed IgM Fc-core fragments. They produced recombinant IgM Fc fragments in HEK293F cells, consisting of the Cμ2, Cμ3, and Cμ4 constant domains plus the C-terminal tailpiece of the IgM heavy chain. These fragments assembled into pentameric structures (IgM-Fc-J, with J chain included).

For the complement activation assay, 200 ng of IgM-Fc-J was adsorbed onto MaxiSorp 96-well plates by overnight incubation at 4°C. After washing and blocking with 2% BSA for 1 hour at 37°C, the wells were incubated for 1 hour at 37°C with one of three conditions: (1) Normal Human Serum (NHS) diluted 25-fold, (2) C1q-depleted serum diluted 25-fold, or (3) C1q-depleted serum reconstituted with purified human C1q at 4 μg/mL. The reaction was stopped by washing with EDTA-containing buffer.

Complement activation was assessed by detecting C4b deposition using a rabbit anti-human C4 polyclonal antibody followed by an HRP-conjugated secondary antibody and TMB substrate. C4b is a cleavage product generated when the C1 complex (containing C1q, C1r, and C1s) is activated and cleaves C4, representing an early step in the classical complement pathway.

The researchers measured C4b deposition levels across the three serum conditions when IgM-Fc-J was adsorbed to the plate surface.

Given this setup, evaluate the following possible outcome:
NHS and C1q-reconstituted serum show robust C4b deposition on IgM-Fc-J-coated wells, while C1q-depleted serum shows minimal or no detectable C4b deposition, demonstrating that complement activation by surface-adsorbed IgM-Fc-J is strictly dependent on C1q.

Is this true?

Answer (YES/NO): YES